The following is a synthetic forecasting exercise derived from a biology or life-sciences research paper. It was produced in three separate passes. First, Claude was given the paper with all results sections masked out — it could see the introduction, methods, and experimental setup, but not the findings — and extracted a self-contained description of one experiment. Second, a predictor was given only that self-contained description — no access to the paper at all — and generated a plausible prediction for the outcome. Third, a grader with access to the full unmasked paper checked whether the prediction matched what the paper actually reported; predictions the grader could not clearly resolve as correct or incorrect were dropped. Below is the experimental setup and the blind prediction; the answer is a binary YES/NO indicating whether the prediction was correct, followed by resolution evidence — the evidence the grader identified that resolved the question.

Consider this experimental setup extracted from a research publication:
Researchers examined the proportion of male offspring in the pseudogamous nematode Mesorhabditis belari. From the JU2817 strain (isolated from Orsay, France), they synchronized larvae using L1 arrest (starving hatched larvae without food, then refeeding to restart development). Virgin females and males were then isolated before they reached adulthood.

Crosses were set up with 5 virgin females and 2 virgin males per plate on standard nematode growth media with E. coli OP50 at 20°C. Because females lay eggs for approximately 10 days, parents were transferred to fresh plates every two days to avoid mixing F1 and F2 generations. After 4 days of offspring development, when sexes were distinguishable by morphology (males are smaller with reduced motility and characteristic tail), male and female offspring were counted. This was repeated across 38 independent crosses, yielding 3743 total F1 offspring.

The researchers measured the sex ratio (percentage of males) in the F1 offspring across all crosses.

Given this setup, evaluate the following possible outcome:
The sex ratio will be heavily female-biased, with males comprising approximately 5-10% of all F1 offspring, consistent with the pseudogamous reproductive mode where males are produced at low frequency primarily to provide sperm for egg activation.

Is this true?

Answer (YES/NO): YES